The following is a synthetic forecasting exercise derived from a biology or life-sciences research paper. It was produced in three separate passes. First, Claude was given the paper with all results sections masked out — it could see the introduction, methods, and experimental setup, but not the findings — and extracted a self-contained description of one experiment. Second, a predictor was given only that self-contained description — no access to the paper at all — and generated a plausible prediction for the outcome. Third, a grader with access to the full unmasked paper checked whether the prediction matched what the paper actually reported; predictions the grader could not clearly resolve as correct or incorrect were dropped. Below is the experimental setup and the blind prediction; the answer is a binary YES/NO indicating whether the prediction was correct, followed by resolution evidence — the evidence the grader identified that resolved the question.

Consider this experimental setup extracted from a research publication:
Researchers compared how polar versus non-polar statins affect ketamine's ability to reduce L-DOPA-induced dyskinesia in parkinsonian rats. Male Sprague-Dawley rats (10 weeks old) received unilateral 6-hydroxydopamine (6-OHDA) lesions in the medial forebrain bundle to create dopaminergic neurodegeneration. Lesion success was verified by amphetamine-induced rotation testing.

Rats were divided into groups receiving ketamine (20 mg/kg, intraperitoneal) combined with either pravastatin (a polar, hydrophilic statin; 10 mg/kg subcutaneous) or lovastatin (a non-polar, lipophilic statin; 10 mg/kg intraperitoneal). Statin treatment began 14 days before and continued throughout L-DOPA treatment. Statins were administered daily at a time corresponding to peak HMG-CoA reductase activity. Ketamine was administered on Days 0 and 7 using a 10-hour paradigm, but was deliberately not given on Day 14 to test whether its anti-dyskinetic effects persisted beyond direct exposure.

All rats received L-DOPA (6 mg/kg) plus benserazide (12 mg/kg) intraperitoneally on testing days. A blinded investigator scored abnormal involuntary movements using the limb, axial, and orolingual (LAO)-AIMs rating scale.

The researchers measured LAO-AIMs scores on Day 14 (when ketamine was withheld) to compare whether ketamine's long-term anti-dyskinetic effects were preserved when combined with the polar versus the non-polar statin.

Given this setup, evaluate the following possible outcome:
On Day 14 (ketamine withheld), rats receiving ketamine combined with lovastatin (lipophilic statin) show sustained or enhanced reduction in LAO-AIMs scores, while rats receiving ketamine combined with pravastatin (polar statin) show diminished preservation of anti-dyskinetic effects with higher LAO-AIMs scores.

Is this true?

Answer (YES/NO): YES